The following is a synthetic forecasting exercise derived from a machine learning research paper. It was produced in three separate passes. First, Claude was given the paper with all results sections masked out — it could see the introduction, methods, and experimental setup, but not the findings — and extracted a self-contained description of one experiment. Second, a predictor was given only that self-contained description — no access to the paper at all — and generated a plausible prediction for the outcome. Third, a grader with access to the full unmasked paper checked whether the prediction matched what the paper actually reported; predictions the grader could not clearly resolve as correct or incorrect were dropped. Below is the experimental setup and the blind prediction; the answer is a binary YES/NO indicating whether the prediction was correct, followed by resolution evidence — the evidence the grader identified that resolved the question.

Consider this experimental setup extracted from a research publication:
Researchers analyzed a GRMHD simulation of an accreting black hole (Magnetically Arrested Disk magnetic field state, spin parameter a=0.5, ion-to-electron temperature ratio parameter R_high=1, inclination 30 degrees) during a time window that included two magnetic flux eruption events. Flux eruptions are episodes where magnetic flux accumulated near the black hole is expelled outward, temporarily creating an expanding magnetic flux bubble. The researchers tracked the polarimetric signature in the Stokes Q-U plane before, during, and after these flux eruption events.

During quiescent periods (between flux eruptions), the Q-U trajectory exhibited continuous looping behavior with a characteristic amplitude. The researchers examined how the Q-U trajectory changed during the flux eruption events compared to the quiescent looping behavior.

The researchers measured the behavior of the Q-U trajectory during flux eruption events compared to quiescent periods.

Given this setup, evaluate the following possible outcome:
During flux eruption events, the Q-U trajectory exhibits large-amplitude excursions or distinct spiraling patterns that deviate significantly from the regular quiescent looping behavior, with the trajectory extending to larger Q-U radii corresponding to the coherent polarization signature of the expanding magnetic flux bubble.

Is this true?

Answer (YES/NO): YES